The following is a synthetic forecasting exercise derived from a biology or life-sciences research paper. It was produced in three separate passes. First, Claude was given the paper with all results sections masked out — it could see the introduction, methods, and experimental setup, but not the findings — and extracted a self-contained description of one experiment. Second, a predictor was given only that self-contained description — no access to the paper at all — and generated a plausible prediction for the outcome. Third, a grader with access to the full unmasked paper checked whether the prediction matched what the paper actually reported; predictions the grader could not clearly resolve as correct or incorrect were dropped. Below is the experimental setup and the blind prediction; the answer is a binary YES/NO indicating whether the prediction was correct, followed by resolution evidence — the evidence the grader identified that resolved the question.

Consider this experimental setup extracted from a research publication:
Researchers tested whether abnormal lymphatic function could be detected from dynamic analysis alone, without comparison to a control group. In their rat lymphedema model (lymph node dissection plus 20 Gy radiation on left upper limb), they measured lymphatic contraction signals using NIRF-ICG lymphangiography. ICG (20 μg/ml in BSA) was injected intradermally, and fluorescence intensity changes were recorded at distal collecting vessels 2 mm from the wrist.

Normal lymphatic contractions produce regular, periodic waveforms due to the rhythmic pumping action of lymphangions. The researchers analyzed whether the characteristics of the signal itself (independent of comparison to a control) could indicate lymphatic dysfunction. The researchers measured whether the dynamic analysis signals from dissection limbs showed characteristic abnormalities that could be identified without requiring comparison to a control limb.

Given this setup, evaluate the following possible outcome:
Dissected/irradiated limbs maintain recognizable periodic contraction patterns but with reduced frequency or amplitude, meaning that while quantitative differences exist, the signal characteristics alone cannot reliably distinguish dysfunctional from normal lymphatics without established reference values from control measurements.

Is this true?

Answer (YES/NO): NO